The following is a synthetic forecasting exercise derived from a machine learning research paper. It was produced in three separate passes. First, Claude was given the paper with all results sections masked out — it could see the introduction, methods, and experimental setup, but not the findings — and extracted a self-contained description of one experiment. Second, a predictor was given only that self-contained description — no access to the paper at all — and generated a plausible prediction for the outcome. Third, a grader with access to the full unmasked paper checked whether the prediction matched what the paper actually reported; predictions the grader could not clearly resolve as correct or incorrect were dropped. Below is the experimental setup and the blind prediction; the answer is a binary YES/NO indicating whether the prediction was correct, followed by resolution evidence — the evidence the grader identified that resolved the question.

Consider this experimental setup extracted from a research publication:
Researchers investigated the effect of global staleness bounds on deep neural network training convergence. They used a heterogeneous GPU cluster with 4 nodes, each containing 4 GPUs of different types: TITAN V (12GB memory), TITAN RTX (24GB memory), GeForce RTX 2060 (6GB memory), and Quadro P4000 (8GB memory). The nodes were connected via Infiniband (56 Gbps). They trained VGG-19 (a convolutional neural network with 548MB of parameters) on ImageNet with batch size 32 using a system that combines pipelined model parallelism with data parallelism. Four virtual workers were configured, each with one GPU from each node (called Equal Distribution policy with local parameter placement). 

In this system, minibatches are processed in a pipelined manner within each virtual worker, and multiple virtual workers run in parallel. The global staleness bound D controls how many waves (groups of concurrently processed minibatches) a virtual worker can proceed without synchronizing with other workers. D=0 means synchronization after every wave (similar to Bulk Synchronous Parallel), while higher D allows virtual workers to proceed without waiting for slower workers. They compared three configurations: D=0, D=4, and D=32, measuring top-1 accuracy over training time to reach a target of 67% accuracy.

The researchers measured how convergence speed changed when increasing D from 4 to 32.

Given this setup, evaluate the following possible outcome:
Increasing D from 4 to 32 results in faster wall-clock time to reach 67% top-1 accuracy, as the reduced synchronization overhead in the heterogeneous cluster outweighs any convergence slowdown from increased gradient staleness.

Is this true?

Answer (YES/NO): NO